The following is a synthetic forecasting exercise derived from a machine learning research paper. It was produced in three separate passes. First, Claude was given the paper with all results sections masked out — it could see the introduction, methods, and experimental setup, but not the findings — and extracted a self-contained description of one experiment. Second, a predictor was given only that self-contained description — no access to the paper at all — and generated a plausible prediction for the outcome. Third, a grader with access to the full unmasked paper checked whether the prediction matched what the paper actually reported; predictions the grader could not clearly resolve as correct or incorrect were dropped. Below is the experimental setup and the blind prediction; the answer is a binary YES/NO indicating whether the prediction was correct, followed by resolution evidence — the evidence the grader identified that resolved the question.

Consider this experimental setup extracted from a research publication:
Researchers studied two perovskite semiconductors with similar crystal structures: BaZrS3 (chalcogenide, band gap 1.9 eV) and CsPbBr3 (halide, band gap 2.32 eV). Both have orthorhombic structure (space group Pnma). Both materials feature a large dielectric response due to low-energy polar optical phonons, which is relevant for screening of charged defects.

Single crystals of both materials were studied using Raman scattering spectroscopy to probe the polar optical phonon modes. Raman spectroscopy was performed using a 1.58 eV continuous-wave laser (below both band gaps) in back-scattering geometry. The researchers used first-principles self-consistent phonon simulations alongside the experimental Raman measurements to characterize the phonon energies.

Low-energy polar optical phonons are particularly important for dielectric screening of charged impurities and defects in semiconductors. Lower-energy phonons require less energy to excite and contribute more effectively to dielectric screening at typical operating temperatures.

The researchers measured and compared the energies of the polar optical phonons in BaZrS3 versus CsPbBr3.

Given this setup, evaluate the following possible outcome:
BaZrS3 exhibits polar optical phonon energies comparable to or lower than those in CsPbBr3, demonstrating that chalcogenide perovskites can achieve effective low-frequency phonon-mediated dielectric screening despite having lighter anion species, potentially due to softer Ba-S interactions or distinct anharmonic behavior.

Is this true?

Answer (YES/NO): NO